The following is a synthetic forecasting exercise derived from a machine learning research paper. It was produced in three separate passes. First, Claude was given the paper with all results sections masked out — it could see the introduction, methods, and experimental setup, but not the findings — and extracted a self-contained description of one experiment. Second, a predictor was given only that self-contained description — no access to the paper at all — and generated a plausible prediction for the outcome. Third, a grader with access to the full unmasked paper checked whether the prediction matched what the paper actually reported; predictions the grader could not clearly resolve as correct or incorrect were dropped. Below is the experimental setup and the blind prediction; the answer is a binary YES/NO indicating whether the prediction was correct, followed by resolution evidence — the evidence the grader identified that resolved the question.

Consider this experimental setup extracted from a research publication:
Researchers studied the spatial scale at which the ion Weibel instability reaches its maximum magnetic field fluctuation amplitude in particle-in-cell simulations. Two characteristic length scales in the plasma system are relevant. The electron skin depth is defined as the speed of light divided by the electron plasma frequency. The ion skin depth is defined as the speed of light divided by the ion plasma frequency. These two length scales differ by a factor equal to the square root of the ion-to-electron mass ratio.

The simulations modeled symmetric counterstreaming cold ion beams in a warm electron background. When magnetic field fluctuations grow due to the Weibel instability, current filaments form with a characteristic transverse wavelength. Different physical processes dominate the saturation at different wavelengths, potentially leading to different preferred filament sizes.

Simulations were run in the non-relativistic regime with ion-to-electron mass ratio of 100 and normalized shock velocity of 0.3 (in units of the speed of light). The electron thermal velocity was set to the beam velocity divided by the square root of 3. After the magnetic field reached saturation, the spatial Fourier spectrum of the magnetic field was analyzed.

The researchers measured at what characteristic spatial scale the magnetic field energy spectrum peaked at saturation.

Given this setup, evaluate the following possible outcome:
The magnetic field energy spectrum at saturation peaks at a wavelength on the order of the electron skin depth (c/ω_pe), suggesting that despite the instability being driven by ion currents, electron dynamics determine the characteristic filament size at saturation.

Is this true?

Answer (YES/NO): YES